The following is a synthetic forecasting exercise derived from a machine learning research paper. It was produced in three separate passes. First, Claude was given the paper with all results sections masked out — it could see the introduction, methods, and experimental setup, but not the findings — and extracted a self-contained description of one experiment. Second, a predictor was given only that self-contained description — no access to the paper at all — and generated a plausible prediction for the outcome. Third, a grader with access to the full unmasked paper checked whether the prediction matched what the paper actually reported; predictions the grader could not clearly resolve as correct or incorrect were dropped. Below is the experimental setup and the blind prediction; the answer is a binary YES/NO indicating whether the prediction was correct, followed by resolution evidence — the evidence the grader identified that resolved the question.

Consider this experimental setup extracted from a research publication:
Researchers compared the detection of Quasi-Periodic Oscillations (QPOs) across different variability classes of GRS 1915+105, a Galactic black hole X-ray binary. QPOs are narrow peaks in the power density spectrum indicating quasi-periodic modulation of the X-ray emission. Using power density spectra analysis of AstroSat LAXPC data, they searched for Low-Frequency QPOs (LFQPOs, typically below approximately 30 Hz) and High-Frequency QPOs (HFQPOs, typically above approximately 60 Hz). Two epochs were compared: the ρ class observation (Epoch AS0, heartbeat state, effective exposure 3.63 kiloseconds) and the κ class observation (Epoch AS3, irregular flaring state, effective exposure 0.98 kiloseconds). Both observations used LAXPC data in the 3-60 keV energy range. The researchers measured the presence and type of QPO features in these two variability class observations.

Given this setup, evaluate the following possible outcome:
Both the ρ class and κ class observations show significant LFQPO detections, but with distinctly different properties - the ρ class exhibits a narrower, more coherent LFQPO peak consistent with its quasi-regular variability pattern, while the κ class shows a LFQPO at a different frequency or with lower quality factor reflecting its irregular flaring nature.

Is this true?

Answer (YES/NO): NO